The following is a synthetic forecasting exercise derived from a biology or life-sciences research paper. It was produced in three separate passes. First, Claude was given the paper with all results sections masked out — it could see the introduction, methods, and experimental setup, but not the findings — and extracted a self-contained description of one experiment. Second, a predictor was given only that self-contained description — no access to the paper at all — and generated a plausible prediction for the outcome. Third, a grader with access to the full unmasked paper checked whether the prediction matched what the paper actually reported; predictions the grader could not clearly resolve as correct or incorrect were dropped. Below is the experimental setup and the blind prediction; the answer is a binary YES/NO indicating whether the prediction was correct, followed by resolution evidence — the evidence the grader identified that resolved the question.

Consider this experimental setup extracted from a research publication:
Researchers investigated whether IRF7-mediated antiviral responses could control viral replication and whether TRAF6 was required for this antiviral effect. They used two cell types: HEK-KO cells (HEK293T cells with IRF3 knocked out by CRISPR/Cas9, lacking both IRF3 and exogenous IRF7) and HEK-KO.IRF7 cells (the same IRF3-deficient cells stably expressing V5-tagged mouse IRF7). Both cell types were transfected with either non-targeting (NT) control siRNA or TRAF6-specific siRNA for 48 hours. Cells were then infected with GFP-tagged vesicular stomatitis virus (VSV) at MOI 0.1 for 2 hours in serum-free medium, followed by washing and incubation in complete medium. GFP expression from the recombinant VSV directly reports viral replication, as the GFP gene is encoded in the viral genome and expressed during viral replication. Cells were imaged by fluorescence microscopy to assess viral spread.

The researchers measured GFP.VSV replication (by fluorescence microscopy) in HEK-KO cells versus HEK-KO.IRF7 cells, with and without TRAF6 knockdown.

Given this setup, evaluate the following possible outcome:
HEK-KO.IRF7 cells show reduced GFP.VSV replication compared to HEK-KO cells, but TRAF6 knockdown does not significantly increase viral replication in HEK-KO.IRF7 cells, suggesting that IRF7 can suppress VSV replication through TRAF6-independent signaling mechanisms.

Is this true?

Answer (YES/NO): NO